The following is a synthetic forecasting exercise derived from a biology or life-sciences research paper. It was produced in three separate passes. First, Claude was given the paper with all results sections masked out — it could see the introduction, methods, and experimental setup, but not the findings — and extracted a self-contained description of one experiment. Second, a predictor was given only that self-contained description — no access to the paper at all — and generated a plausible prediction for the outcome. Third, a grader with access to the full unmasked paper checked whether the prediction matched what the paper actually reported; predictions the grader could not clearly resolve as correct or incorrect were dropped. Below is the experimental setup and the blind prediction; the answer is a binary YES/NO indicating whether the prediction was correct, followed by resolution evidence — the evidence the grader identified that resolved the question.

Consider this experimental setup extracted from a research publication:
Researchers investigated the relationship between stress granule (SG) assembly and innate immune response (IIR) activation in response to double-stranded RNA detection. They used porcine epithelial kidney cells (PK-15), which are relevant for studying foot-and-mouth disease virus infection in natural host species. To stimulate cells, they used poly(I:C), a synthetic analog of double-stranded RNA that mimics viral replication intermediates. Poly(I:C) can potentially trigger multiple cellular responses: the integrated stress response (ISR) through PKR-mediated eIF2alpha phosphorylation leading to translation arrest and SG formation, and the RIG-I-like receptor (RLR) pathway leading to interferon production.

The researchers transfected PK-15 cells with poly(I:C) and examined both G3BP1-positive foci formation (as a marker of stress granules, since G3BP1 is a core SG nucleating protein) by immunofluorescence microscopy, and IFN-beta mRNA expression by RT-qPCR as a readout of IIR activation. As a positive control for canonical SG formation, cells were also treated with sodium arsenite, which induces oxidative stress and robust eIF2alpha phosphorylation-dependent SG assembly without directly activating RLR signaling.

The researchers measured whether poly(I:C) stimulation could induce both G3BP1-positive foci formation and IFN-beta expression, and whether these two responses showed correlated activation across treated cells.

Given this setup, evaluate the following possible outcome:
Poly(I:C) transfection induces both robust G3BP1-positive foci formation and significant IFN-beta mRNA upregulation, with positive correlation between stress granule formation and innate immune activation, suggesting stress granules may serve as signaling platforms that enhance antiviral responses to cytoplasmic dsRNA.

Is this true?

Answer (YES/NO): NO